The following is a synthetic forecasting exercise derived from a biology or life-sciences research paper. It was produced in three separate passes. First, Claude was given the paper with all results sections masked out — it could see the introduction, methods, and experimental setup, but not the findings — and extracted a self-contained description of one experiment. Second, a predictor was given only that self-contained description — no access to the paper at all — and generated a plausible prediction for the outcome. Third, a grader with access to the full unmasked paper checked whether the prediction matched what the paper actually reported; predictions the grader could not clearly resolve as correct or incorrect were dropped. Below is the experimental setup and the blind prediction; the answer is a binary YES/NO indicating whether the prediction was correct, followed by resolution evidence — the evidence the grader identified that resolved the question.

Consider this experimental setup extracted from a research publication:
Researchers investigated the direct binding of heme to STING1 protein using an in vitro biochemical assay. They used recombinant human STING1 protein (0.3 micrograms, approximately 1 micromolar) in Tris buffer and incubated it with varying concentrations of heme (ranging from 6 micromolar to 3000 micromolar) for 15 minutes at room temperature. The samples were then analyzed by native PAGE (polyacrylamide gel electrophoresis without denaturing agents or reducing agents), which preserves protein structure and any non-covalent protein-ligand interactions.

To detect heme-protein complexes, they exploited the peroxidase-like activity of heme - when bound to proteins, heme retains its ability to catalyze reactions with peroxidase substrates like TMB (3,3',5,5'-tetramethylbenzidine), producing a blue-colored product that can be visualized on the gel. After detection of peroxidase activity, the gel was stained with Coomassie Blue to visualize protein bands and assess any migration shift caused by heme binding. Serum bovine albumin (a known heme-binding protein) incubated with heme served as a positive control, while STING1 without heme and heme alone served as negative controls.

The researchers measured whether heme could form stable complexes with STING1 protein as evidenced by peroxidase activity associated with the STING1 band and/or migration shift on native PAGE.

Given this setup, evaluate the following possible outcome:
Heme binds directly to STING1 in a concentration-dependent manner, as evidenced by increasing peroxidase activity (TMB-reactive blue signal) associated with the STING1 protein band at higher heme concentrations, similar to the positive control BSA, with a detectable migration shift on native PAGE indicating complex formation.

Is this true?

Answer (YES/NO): YES